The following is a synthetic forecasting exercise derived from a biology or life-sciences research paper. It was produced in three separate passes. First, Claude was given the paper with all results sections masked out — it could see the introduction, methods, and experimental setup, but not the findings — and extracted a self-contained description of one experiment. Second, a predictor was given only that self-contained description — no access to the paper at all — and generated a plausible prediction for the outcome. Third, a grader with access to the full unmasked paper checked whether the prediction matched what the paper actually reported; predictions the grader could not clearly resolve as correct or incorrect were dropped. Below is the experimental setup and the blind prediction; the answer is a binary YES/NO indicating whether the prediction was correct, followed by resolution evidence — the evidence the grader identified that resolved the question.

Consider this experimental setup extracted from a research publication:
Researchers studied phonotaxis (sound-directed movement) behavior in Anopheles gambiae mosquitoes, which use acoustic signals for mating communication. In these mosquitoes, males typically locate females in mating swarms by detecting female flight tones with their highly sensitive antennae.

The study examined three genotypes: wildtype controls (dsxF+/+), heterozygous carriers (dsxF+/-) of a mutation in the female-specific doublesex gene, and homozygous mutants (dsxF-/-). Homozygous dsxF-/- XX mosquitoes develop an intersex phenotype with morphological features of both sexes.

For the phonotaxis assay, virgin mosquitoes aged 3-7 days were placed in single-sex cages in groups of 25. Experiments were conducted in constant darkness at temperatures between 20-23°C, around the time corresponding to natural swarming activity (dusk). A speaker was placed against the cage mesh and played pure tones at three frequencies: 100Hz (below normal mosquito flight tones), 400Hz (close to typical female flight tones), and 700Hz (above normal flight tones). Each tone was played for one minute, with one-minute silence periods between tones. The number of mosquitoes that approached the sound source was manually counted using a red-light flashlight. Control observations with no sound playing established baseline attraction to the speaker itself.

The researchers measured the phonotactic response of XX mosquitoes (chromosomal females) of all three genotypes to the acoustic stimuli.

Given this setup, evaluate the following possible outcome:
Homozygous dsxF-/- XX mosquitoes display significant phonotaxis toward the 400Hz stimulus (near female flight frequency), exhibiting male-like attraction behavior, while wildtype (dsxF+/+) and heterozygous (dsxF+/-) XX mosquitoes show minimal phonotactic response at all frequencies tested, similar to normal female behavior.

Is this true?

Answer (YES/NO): NO